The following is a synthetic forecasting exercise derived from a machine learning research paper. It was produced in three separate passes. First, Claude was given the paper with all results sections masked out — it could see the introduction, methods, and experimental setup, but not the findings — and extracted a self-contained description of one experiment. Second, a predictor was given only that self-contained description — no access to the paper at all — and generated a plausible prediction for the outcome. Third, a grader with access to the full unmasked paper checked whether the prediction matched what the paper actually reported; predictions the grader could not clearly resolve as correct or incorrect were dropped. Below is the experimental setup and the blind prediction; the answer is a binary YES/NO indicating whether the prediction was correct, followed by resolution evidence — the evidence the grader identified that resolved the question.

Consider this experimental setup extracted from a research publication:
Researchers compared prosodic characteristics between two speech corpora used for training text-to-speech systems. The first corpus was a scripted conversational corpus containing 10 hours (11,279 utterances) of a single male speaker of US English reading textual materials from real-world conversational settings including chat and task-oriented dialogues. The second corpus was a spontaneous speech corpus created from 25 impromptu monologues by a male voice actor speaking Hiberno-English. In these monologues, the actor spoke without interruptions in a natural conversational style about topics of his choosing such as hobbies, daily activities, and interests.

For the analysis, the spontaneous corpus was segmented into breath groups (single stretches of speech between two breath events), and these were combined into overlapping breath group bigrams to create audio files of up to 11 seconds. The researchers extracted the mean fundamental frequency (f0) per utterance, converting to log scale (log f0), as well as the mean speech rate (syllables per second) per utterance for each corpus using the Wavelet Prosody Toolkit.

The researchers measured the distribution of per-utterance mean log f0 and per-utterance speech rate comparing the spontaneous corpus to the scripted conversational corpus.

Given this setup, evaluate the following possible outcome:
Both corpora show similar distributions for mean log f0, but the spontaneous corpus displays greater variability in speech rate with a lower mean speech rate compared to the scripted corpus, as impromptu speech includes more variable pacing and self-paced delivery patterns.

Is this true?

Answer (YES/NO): NO